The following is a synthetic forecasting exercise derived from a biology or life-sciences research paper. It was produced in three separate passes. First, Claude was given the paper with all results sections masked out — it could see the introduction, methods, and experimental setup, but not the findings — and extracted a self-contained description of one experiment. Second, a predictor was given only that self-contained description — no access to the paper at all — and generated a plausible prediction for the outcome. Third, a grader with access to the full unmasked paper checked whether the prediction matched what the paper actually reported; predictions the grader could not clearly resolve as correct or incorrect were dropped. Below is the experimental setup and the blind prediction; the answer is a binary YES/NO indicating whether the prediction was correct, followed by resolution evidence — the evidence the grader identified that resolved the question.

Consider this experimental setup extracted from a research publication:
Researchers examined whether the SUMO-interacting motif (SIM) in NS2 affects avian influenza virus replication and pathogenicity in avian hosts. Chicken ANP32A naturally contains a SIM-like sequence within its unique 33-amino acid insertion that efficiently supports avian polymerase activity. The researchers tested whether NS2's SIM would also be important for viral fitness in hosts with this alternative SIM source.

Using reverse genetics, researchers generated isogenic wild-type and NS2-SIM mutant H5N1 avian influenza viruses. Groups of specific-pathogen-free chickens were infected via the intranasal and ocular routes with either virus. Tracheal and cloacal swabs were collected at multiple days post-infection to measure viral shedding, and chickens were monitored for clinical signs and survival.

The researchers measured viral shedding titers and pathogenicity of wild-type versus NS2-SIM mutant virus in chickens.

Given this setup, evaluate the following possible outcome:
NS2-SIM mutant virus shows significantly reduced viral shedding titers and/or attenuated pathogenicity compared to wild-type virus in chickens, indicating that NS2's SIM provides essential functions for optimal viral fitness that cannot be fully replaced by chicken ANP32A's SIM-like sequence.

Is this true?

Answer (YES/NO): NO